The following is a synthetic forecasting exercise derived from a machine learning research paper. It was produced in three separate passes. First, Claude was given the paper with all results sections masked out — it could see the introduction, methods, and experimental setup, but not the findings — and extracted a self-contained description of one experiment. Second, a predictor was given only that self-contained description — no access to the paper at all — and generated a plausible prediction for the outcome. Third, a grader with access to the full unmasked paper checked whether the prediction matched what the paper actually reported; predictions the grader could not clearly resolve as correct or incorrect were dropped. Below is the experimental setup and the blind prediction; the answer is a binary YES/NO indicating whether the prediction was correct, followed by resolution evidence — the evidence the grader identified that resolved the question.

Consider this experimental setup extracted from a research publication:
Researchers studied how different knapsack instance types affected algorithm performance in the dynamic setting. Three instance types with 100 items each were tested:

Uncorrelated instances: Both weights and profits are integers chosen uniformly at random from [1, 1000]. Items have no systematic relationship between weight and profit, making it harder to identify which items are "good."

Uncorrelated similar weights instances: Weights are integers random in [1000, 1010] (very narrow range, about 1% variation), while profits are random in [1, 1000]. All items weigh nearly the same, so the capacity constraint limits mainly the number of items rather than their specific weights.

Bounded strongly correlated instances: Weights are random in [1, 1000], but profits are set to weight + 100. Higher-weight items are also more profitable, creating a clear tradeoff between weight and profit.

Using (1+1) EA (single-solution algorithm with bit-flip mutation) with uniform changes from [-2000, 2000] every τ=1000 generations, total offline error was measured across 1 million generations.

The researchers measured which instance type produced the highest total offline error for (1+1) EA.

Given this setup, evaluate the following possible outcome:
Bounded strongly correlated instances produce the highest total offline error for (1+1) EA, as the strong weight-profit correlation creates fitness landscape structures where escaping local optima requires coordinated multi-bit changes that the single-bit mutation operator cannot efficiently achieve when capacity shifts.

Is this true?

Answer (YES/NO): NO